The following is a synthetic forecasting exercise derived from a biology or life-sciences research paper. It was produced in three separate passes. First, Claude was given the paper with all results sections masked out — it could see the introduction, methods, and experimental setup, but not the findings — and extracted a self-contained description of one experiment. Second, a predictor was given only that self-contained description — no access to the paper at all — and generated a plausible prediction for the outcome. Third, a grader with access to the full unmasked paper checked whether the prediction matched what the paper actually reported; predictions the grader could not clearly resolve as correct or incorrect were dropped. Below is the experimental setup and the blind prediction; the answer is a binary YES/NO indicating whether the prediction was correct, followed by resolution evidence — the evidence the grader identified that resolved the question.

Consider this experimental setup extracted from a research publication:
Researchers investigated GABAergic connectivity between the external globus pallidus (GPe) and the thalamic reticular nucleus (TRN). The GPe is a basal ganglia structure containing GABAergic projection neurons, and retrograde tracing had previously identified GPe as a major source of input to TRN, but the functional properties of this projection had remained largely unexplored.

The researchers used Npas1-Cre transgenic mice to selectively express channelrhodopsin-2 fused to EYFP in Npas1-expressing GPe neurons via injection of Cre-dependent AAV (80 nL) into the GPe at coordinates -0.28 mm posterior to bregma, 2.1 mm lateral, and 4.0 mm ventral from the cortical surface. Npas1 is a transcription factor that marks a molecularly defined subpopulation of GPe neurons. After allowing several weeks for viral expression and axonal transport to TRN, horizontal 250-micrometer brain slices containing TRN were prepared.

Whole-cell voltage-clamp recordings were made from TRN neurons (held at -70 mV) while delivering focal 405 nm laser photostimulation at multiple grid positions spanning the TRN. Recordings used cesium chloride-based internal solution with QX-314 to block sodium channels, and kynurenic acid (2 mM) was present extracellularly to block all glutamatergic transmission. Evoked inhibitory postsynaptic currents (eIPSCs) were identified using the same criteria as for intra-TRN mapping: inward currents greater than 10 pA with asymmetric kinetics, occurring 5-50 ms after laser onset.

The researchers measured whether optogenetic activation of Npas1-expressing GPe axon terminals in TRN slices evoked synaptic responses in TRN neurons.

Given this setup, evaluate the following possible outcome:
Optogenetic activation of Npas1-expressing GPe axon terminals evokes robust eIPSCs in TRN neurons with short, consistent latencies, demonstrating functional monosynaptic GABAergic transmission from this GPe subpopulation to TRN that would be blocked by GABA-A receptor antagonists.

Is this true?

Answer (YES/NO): YES